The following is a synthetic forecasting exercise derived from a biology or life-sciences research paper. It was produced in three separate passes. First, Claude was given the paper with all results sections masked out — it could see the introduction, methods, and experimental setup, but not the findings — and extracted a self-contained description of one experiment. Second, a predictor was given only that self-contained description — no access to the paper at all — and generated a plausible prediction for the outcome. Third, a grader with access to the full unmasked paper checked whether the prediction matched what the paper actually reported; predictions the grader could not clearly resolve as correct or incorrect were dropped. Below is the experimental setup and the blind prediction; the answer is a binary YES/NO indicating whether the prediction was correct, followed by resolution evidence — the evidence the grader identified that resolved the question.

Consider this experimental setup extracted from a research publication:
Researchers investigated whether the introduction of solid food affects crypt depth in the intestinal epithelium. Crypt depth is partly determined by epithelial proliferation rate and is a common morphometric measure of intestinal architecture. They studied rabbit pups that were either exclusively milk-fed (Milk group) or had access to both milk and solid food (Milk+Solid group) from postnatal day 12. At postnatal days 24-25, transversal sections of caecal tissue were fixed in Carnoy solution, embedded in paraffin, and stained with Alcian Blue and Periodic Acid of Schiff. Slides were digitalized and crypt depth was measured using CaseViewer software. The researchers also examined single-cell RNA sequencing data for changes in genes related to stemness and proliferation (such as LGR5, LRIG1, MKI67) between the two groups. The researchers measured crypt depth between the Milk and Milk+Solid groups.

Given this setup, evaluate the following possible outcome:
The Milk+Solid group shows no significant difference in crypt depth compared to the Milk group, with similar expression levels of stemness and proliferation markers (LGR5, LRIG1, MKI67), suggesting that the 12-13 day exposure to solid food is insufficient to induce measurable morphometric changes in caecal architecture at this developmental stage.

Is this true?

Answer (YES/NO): NO